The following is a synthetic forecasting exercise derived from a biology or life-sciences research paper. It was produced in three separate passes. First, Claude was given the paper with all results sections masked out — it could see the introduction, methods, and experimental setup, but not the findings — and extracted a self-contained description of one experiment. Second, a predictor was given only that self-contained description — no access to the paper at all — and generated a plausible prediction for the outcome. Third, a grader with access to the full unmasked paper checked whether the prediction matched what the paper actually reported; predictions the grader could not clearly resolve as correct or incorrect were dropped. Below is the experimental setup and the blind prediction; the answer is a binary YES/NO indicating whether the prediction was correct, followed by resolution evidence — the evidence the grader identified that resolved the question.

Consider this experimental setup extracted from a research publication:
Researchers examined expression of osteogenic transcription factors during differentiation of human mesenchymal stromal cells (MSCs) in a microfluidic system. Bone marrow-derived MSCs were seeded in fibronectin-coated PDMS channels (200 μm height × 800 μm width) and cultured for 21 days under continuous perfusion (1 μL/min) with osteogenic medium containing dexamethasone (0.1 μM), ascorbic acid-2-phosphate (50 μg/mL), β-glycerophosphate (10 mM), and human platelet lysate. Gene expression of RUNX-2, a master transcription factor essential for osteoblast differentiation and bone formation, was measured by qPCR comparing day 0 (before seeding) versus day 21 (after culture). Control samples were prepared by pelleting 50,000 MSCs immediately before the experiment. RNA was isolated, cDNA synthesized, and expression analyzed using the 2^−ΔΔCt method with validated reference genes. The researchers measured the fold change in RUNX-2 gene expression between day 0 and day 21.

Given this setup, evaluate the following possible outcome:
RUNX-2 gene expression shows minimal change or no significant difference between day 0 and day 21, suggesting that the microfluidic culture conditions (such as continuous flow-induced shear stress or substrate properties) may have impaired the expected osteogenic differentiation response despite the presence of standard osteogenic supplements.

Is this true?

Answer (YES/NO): NO